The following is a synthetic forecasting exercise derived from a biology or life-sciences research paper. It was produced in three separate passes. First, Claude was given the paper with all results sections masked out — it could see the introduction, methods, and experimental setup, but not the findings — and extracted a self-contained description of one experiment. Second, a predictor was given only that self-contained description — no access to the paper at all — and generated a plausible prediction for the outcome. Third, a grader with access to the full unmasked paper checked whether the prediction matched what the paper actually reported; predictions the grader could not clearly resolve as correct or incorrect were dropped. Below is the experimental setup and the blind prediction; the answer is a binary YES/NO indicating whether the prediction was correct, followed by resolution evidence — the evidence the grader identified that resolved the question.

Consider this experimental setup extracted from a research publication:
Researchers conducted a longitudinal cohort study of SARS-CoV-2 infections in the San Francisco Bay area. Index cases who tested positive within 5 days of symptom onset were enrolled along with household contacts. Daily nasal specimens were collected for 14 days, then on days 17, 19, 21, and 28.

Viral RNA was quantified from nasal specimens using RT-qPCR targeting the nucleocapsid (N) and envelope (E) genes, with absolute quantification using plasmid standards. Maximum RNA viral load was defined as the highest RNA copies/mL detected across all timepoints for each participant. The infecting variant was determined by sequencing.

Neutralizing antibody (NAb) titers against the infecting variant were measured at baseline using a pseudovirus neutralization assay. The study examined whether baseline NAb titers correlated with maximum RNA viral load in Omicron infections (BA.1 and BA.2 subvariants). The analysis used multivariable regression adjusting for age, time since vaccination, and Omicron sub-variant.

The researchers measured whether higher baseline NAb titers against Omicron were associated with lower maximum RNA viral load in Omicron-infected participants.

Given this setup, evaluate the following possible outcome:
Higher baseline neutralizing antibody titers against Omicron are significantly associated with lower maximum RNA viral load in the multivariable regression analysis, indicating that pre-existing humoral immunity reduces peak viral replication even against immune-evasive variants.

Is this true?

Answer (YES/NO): NO